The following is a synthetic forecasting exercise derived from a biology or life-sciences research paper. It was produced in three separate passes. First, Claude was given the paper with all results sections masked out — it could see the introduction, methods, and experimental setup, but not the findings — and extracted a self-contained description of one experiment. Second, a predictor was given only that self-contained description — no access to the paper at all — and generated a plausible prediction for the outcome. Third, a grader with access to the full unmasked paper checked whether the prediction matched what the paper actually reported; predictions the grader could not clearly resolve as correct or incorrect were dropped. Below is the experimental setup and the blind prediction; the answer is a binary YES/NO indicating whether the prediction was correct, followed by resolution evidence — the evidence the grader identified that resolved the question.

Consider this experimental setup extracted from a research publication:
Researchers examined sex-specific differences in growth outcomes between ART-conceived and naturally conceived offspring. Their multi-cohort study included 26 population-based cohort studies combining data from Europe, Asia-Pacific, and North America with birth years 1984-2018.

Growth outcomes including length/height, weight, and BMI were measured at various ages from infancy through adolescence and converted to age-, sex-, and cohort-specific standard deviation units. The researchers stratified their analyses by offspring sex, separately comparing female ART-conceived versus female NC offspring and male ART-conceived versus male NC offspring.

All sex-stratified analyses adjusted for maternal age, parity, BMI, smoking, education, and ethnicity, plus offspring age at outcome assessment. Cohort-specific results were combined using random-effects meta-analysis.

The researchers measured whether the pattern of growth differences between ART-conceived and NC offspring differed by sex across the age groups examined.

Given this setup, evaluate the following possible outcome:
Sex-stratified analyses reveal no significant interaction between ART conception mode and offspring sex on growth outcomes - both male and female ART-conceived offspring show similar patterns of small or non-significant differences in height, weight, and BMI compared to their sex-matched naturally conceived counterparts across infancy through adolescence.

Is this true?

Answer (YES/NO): YES